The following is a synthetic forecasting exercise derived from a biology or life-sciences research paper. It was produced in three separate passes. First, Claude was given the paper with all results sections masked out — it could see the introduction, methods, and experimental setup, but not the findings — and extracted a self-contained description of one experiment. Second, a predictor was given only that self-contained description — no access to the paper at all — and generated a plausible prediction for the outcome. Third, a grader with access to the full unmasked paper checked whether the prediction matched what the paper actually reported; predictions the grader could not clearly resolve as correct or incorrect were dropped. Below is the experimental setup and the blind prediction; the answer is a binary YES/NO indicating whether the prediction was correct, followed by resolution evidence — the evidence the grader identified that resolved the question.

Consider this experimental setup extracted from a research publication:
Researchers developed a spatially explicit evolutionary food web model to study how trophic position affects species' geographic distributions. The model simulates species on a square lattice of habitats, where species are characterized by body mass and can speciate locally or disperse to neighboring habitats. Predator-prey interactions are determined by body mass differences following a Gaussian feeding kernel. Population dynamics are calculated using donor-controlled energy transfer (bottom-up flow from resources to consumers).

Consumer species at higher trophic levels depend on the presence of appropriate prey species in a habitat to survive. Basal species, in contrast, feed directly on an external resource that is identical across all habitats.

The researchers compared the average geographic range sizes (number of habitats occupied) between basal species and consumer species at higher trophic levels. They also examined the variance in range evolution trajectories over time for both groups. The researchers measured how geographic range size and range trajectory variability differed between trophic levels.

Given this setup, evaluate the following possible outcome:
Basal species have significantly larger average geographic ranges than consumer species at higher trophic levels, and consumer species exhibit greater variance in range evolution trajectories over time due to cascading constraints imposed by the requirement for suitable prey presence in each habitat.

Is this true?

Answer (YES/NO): YES